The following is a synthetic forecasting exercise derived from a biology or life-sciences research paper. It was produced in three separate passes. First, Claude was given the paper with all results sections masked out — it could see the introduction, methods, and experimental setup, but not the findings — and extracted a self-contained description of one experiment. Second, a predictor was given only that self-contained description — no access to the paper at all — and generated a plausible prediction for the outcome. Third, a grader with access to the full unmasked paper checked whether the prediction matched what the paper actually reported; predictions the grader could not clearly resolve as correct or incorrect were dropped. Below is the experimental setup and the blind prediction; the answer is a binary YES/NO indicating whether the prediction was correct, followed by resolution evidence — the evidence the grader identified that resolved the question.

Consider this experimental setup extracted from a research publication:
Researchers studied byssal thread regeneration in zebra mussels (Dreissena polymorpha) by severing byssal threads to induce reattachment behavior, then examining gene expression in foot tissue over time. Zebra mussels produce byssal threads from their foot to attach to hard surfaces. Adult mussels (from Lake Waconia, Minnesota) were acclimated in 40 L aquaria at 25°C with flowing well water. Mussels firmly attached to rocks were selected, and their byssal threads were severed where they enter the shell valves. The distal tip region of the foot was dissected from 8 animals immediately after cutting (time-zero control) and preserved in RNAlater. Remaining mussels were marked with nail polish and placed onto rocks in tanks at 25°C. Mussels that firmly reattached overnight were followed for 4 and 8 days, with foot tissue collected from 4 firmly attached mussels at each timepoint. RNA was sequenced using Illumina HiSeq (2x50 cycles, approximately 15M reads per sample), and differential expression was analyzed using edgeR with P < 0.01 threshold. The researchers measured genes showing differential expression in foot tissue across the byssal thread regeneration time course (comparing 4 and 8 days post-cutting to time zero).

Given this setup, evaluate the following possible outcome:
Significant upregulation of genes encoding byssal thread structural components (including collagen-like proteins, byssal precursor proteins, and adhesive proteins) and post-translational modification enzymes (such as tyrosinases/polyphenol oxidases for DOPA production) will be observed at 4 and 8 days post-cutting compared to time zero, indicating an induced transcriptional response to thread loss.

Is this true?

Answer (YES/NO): NO